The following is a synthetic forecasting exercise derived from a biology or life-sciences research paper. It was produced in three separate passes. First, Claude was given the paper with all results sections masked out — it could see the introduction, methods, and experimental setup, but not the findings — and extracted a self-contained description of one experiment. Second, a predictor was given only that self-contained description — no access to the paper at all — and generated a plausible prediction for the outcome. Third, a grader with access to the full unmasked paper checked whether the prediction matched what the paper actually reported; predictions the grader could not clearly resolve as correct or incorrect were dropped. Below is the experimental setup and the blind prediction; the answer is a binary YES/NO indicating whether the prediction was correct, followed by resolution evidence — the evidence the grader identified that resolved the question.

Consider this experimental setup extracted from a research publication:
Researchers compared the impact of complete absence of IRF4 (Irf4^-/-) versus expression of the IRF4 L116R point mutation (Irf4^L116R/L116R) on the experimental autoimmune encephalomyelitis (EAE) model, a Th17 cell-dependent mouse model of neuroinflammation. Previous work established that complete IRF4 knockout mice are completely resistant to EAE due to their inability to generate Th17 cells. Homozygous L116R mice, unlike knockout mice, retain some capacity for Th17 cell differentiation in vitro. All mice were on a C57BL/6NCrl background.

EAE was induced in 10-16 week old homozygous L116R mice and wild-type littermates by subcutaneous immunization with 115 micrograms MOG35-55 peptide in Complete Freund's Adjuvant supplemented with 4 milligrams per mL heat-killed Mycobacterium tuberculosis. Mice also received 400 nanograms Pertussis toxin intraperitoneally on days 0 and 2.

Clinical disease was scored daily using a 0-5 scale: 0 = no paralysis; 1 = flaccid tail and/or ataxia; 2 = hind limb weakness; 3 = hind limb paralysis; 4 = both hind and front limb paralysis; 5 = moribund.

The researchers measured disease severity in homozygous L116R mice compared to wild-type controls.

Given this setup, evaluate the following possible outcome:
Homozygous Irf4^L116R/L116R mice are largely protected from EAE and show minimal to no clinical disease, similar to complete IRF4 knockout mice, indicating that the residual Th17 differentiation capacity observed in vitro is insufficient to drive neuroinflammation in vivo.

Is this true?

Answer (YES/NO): YES